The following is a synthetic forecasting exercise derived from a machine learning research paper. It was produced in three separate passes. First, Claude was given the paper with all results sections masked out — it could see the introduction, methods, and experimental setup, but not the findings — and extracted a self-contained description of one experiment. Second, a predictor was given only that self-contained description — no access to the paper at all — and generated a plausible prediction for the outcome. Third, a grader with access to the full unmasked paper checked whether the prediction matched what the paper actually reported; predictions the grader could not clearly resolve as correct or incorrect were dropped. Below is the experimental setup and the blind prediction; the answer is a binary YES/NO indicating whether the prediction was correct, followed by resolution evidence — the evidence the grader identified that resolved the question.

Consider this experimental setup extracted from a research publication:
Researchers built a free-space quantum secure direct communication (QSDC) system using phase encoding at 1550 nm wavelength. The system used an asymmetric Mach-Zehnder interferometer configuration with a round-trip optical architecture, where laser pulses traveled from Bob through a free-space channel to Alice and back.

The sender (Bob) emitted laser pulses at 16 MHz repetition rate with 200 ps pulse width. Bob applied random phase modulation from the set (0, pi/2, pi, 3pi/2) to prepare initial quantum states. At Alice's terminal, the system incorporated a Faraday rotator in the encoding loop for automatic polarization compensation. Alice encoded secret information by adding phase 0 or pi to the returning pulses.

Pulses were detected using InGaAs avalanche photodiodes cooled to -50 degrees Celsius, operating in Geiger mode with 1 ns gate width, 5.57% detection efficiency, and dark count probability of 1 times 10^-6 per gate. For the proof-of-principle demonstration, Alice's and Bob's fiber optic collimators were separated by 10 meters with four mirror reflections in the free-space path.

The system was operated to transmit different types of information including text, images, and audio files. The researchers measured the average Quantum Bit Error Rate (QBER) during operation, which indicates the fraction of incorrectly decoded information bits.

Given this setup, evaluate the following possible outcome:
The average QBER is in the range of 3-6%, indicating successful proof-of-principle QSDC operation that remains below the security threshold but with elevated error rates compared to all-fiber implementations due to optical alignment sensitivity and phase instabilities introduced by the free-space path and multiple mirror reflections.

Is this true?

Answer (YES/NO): NO